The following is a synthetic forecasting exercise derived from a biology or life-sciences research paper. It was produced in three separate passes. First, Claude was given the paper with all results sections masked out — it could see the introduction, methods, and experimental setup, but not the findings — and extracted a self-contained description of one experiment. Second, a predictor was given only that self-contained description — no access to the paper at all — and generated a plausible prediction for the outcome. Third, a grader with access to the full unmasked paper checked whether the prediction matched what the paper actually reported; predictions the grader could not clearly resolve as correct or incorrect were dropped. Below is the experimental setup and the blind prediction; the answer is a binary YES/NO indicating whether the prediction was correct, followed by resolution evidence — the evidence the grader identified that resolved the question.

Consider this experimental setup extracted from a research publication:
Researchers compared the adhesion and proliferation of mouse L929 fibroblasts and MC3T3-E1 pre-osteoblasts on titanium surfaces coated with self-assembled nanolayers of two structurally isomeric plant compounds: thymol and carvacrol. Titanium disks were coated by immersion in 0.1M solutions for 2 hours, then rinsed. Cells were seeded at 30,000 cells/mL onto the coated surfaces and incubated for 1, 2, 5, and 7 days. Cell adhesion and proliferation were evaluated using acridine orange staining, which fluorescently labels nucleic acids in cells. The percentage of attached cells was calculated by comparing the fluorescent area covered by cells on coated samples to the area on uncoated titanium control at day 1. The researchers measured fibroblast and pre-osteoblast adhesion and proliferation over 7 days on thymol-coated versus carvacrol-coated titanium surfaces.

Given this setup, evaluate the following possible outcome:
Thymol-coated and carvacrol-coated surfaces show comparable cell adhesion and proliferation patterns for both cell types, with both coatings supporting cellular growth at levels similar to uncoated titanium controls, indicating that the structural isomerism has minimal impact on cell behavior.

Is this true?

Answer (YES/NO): NO